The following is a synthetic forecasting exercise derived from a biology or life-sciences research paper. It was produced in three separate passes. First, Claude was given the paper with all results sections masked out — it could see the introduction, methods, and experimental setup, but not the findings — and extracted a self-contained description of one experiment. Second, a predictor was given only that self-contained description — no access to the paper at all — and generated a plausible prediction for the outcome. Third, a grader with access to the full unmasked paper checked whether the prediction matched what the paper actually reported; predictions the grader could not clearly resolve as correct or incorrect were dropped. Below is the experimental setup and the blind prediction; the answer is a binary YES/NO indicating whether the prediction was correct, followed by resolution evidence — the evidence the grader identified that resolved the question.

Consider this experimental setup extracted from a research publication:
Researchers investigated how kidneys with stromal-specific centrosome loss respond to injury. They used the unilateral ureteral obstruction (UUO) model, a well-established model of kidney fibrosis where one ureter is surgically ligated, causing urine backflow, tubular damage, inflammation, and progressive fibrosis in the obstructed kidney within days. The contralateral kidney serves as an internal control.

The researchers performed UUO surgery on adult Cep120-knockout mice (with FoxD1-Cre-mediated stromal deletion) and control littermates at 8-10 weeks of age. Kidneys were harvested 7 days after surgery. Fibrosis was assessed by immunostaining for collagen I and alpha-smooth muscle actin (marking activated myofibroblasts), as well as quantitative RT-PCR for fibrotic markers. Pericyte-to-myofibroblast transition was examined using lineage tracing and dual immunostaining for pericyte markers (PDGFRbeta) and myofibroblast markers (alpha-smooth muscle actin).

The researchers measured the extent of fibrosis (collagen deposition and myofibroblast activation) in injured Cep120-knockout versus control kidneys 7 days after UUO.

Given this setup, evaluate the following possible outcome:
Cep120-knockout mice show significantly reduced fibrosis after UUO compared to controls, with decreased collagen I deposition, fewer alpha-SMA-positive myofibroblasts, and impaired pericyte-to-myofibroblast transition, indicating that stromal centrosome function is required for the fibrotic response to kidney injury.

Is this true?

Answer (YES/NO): NO